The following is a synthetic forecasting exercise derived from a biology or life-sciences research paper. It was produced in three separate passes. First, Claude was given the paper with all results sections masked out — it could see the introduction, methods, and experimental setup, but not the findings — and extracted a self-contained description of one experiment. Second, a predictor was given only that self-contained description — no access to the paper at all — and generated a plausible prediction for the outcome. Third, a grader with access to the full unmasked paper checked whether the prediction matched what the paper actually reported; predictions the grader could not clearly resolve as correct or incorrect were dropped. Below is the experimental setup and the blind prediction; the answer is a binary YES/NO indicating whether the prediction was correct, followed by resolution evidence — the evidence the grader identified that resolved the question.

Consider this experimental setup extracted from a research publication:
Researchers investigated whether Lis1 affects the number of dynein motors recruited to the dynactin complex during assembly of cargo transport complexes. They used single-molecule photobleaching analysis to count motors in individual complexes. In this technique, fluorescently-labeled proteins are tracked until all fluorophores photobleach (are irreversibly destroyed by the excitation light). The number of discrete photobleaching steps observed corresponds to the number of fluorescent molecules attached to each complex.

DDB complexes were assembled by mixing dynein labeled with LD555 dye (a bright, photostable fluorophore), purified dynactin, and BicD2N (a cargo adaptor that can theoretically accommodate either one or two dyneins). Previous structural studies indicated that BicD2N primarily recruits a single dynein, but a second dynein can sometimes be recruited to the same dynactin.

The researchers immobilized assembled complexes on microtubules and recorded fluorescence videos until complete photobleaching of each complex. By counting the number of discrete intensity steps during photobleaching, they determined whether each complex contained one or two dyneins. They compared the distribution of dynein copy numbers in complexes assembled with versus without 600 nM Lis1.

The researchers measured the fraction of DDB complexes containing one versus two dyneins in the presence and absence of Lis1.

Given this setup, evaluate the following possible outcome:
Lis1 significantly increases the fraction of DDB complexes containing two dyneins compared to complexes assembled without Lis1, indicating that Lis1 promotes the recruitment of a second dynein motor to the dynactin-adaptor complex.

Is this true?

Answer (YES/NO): YES